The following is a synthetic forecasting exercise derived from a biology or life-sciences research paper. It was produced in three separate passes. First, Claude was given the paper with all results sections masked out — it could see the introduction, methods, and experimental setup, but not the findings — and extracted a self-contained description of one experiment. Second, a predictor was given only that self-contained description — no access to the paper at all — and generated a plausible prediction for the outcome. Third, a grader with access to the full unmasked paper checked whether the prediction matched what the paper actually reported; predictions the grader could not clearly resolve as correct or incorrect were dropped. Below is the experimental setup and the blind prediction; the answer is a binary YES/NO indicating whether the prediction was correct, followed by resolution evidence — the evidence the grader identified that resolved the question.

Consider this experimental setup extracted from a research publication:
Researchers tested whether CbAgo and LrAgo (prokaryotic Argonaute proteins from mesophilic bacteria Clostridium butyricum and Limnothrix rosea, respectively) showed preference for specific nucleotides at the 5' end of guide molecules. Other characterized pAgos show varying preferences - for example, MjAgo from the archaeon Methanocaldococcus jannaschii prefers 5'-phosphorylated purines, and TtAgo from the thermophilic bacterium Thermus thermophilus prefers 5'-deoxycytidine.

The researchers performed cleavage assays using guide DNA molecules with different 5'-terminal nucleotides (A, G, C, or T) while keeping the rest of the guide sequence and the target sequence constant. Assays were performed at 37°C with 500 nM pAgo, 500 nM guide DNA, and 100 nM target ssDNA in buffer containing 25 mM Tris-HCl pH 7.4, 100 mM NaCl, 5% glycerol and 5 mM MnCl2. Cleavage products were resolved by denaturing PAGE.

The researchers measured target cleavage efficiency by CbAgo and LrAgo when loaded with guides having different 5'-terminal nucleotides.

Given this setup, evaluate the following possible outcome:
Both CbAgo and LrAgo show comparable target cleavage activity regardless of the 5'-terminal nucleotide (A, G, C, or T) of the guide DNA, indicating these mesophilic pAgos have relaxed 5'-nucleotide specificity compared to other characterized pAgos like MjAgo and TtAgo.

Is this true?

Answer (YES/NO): NO